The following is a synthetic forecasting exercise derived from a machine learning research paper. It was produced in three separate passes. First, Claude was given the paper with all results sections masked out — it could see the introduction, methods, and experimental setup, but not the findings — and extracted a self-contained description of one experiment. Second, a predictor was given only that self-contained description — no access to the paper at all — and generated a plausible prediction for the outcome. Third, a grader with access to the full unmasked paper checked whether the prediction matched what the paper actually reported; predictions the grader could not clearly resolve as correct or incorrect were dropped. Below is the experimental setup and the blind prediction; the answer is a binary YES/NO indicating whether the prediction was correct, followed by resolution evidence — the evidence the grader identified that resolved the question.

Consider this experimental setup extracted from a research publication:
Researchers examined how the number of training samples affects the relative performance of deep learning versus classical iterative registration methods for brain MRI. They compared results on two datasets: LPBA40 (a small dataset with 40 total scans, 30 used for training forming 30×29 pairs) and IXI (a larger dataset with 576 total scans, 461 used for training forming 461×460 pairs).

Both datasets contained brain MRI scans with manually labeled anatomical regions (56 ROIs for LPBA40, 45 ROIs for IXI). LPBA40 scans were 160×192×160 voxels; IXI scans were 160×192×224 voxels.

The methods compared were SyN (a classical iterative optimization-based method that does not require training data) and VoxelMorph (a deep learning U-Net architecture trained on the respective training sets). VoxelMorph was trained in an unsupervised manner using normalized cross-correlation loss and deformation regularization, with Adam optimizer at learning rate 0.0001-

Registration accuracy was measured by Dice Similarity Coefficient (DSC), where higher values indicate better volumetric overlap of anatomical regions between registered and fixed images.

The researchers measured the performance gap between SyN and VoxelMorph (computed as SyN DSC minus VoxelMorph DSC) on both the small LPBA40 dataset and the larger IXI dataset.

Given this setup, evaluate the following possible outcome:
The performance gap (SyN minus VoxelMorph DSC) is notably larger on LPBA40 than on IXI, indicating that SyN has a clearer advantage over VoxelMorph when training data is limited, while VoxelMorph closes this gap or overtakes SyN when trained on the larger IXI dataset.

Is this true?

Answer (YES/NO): YES